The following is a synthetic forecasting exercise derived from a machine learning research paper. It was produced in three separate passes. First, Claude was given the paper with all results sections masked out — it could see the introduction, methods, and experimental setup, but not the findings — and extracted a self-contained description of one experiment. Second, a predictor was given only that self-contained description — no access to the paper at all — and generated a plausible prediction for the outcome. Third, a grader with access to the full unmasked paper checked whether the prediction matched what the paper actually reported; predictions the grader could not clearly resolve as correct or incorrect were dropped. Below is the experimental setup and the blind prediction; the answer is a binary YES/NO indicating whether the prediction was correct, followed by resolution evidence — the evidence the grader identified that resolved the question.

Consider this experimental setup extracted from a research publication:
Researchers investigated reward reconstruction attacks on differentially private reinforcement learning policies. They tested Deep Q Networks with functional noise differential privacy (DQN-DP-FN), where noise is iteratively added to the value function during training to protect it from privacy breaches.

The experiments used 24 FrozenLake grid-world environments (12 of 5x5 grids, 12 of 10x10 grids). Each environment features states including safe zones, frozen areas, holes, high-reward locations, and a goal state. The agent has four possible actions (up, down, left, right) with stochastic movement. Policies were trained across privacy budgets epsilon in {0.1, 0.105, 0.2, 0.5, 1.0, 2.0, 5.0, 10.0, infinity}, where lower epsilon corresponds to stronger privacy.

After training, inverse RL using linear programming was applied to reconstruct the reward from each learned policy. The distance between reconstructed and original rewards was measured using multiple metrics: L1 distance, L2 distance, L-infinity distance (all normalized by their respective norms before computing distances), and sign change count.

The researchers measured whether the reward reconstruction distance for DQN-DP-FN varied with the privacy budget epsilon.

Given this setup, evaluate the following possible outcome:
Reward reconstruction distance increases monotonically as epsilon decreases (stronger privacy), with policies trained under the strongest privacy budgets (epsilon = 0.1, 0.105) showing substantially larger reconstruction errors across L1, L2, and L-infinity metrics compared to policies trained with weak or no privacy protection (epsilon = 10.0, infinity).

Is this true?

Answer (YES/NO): NO